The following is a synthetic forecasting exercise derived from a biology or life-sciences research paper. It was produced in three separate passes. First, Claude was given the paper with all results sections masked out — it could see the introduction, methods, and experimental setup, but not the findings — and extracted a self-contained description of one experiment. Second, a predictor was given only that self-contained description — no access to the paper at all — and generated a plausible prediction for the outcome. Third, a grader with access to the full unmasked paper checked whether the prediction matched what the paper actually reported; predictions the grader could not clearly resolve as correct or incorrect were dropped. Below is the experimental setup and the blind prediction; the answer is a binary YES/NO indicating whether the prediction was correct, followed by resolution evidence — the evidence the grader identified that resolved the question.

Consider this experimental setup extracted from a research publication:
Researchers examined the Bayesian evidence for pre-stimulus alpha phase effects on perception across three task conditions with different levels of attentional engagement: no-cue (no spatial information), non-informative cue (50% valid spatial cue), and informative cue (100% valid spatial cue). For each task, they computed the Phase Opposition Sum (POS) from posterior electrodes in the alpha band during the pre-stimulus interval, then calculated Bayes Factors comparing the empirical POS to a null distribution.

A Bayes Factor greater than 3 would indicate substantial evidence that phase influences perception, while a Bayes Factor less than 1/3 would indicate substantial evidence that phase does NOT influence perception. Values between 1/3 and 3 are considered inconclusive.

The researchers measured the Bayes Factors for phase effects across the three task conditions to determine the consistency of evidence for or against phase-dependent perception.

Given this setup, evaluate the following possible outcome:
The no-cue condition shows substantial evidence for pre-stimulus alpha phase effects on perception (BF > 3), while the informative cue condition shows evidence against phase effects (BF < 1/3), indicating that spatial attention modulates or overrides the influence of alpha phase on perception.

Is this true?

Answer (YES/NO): NO